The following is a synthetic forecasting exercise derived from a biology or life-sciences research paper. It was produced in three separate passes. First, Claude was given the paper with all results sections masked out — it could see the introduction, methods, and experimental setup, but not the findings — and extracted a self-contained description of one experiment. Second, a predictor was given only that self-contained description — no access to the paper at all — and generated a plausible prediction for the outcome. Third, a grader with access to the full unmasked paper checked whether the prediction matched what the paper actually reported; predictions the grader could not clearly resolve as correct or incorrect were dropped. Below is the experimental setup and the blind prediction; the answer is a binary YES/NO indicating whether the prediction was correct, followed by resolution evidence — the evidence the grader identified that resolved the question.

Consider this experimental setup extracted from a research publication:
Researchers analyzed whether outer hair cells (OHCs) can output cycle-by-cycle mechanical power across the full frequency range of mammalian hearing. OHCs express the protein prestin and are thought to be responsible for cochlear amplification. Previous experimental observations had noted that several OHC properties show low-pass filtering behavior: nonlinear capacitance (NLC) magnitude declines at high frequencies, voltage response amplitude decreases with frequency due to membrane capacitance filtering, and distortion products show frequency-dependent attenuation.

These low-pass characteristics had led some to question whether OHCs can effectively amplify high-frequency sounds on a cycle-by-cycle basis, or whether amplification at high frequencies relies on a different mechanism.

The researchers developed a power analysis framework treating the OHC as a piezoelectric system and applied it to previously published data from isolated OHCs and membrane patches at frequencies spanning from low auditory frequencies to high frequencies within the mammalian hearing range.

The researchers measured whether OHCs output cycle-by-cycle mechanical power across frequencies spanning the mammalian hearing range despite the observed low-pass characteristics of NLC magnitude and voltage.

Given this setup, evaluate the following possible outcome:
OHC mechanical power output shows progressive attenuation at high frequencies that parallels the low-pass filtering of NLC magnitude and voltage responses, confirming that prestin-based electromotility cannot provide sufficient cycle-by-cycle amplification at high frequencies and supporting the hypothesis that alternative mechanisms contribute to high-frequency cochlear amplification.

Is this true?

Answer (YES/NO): NO